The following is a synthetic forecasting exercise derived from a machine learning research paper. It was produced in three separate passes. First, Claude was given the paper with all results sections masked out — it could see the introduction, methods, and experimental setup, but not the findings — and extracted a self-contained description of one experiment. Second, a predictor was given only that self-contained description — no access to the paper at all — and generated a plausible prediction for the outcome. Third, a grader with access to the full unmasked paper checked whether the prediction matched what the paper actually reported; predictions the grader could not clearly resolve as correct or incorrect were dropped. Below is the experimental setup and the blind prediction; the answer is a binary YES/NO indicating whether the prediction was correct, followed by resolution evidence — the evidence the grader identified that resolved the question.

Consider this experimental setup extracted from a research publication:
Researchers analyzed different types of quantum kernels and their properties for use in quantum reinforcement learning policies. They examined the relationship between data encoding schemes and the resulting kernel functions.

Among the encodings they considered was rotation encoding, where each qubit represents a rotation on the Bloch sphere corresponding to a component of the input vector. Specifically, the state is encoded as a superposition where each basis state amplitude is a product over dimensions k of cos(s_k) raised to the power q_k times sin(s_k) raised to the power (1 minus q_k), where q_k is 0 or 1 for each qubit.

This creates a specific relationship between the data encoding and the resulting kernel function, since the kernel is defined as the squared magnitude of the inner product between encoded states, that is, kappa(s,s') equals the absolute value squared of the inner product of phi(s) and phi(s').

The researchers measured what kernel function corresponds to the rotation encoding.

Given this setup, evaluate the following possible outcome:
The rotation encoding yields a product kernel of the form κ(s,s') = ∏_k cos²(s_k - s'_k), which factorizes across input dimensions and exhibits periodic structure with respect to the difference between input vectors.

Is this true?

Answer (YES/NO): YES